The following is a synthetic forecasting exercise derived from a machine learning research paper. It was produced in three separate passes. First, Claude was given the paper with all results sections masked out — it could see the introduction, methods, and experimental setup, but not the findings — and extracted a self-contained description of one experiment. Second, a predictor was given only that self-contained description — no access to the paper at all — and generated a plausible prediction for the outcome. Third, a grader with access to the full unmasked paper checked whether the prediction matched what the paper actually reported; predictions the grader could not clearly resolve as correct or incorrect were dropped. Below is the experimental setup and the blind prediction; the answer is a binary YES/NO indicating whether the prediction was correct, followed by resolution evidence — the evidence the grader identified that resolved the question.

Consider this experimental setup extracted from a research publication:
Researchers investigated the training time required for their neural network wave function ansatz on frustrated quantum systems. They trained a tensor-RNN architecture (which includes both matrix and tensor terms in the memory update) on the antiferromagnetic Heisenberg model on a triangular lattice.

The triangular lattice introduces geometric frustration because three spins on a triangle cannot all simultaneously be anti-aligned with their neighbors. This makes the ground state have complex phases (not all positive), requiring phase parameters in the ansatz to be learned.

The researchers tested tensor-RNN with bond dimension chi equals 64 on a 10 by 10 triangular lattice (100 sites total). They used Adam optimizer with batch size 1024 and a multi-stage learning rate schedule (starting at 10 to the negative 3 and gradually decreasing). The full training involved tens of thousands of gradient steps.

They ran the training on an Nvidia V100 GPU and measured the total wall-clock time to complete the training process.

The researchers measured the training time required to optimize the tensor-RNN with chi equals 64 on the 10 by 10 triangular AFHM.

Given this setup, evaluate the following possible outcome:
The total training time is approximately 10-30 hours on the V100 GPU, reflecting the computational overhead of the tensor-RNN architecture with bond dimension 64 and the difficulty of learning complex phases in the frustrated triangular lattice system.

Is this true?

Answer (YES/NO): NO